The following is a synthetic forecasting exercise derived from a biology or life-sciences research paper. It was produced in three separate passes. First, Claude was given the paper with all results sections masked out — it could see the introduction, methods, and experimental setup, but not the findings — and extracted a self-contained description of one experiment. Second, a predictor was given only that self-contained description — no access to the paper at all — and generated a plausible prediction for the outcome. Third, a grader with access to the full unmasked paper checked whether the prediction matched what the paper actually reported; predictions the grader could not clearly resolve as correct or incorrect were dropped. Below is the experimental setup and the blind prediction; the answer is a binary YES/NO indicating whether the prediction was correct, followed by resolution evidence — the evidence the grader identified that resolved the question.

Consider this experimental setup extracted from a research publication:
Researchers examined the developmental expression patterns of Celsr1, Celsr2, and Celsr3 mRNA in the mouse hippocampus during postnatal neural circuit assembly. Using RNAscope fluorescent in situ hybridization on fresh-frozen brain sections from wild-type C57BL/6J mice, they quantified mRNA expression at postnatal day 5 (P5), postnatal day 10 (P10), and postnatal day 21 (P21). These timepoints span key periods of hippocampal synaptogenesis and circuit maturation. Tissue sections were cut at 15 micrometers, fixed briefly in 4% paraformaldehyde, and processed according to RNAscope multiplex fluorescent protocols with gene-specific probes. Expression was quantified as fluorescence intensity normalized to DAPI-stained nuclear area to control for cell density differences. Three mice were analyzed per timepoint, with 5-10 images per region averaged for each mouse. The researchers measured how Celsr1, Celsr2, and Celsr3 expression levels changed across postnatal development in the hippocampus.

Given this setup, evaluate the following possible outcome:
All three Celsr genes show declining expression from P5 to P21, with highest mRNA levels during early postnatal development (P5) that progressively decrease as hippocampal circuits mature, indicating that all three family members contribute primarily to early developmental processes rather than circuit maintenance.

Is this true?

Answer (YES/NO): NO